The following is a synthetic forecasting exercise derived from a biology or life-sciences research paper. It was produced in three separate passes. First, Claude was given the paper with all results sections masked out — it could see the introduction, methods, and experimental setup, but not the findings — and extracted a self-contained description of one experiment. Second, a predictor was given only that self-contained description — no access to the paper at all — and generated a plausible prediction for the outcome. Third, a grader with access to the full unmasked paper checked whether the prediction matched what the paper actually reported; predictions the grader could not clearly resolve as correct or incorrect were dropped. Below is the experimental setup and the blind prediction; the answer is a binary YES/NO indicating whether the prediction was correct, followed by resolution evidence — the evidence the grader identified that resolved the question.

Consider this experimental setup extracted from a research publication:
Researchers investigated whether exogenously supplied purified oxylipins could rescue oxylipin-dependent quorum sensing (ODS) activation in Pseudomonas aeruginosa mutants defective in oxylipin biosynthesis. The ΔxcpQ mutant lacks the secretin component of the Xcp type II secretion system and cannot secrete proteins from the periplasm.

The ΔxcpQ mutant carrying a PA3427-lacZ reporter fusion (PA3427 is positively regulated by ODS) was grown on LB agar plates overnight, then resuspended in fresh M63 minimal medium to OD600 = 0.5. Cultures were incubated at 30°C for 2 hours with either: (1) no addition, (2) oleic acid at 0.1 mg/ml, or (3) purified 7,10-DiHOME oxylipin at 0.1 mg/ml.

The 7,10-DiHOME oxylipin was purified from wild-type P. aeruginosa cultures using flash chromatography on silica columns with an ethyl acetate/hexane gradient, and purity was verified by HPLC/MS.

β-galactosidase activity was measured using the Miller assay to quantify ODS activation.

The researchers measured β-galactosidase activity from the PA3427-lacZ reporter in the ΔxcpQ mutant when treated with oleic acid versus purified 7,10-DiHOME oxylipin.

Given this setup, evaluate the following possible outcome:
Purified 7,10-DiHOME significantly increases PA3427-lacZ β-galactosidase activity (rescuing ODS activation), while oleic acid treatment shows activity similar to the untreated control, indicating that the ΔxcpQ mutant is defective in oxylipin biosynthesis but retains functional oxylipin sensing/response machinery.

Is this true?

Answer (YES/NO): YES